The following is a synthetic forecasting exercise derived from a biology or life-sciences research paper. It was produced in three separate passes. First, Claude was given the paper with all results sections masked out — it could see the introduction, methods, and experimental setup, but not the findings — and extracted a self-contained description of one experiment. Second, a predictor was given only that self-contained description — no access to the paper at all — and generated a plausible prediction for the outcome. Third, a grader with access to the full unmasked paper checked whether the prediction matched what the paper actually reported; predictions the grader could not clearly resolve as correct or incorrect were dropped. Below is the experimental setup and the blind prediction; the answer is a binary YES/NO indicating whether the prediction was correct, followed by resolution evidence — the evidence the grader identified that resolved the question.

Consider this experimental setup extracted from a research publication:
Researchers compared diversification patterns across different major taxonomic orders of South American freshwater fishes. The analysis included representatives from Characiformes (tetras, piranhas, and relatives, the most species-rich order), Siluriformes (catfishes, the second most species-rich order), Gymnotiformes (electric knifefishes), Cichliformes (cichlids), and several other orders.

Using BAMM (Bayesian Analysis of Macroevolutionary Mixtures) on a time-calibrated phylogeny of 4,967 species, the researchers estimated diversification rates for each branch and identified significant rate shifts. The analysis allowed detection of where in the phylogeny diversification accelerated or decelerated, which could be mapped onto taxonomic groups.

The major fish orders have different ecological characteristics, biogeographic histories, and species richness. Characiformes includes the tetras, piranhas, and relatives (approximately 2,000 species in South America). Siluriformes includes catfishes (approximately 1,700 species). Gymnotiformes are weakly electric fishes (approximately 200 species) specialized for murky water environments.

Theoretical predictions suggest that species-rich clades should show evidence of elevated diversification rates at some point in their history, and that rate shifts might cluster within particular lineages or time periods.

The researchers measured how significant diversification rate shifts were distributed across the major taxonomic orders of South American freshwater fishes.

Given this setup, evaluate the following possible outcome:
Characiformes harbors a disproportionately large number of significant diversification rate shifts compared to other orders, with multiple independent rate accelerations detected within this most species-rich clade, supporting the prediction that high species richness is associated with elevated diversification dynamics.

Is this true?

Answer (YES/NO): NO